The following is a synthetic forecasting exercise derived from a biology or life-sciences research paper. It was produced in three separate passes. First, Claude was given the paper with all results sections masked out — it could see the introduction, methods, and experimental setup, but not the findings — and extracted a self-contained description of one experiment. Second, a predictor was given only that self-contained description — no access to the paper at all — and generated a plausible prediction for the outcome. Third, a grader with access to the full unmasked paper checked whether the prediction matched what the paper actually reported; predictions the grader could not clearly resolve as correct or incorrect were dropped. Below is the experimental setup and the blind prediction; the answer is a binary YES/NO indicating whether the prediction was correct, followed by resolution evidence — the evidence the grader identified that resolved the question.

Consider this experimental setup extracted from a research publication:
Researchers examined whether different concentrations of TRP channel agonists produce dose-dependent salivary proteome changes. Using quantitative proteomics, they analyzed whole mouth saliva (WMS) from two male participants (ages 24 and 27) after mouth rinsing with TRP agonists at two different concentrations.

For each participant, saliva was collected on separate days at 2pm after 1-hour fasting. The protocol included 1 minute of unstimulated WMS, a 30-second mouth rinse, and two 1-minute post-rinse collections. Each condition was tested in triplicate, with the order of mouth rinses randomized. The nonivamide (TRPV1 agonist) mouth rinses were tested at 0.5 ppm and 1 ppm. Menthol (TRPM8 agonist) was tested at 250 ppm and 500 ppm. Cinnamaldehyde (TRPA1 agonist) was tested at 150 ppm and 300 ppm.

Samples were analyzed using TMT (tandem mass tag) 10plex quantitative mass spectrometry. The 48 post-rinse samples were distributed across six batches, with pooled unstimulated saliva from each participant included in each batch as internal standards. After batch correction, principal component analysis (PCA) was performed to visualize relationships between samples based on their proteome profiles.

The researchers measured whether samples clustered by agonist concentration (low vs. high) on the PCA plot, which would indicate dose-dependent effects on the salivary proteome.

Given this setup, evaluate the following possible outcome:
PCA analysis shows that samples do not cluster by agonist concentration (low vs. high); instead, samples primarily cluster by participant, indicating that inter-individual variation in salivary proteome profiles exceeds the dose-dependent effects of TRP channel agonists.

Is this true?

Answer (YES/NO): YES